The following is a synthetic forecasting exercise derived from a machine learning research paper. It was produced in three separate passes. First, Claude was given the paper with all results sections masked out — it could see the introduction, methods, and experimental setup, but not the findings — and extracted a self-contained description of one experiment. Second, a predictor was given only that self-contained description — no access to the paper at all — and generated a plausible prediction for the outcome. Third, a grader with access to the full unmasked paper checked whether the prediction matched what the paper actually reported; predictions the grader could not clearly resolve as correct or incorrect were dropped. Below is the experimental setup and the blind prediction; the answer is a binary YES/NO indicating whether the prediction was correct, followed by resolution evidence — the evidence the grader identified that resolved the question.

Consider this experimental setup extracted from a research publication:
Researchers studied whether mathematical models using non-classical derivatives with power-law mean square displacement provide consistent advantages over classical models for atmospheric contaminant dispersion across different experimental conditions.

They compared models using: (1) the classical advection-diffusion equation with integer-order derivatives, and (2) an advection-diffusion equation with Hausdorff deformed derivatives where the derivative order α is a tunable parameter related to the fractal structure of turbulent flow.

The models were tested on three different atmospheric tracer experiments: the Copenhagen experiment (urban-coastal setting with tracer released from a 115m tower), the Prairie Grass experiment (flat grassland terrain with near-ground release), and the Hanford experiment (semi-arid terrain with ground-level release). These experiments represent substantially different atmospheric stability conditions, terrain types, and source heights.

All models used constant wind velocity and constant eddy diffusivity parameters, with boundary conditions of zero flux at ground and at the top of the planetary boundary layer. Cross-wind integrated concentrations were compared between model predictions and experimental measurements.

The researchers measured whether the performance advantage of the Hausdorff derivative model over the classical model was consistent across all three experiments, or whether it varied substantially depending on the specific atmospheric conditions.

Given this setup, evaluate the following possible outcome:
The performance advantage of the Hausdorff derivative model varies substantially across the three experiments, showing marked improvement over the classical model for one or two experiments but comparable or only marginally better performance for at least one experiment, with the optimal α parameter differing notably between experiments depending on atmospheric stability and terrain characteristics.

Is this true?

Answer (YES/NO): YES